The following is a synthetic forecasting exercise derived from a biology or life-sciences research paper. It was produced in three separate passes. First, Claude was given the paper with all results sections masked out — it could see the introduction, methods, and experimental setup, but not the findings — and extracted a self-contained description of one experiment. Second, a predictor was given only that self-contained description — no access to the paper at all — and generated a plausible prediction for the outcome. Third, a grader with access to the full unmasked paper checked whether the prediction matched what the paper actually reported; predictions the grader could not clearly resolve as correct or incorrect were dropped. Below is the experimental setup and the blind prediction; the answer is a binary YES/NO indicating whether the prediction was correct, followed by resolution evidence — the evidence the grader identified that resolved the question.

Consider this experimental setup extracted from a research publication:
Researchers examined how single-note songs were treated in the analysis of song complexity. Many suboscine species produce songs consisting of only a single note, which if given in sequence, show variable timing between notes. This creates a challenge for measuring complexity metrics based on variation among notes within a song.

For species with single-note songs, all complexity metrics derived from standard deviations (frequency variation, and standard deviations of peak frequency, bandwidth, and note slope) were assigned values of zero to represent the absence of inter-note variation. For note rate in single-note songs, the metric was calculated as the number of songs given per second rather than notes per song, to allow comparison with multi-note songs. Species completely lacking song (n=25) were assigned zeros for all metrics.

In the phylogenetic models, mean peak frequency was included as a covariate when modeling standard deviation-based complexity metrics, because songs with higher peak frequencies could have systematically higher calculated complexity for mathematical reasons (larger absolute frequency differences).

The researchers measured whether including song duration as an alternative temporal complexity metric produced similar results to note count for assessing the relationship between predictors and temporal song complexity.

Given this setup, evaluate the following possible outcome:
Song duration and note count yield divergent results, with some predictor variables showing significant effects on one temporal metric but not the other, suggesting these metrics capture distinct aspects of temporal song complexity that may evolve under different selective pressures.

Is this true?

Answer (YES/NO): YES